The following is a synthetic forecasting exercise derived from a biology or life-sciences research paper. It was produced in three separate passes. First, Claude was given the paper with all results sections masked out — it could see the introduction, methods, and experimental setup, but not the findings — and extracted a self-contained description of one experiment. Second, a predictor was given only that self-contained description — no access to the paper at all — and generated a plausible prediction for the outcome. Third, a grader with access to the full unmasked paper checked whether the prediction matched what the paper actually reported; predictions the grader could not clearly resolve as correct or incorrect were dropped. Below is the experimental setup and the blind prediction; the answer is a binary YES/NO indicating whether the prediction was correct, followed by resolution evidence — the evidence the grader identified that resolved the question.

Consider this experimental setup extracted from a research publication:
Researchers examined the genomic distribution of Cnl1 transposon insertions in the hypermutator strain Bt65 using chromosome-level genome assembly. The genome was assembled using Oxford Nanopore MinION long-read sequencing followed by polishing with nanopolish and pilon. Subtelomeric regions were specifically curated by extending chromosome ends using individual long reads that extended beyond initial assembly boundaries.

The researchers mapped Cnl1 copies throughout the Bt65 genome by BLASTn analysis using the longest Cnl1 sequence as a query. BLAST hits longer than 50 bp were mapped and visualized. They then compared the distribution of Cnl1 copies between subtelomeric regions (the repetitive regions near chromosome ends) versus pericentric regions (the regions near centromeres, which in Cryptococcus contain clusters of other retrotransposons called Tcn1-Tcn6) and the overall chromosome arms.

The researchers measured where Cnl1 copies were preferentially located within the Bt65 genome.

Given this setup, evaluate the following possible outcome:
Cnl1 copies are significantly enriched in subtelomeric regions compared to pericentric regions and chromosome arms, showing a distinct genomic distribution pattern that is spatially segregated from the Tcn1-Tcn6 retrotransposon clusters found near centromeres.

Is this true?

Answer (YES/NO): YES